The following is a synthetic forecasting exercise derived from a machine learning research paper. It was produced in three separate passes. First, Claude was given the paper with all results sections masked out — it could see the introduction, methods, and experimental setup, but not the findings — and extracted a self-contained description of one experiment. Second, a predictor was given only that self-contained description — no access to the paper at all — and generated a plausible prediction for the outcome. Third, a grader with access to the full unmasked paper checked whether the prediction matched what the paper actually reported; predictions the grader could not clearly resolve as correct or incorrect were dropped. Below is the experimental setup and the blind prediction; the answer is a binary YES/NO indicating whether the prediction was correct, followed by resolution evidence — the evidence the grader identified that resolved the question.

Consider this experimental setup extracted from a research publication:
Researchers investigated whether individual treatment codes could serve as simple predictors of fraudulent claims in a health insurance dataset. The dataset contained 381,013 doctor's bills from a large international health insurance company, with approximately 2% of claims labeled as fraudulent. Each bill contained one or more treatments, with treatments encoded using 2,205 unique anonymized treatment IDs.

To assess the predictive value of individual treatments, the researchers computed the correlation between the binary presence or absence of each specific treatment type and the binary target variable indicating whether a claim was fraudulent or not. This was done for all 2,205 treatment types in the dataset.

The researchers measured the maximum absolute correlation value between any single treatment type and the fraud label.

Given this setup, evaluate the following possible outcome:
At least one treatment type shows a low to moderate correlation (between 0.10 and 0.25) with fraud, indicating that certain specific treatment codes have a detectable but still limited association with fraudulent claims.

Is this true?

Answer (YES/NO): NO